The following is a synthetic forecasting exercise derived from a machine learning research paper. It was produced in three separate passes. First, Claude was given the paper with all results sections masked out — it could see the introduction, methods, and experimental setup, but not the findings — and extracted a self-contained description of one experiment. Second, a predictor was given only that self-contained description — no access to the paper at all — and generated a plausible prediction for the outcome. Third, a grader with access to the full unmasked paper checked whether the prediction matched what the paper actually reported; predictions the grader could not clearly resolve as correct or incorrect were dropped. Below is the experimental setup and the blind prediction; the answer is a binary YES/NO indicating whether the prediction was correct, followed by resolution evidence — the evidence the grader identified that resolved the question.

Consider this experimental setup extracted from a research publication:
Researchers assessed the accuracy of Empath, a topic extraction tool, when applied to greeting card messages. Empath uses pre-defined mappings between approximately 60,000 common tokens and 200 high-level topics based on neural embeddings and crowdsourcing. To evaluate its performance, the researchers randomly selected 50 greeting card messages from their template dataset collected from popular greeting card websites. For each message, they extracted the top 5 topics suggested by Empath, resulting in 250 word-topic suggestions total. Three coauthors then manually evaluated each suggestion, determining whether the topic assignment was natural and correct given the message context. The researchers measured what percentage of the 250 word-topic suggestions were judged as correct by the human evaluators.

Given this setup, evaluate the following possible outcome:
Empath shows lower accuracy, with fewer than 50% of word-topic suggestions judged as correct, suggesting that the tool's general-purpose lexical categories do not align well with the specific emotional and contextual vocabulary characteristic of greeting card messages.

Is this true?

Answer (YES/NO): NO